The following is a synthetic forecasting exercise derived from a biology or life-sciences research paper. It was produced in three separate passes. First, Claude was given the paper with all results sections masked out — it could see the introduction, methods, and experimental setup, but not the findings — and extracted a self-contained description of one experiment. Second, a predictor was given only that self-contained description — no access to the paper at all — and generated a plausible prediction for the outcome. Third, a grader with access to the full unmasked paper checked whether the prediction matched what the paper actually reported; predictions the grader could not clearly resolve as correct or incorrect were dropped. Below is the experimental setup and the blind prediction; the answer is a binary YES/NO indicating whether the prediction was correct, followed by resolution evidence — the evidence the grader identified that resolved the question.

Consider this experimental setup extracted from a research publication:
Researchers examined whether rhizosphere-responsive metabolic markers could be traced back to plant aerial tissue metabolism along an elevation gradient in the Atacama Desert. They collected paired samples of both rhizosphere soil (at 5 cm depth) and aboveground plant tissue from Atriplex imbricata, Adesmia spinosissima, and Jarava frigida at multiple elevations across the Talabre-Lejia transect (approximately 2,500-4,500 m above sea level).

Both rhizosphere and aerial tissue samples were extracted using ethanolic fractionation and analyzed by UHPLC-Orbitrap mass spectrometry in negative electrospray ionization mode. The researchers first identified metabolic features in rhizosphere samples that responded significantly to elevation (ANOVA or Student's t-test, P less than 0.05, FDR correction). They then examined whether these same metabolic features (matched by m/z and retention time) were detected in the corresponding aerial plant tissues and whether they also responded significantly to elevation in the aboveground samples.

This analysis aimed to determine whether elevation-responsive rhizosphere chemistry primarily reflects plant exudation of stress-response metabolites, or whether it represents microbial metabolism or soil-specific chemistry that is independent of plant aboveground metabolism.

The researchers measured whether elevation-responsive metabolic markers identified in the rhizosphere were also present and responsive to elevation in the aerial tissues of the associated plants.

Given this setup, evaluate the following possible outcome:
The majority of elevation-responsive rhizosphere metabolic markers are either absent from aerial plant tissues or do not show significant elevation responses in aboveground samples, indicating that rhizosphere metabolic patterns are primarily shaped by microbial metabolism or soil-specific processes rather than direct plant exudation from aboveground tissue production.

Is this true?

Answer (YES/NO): NO